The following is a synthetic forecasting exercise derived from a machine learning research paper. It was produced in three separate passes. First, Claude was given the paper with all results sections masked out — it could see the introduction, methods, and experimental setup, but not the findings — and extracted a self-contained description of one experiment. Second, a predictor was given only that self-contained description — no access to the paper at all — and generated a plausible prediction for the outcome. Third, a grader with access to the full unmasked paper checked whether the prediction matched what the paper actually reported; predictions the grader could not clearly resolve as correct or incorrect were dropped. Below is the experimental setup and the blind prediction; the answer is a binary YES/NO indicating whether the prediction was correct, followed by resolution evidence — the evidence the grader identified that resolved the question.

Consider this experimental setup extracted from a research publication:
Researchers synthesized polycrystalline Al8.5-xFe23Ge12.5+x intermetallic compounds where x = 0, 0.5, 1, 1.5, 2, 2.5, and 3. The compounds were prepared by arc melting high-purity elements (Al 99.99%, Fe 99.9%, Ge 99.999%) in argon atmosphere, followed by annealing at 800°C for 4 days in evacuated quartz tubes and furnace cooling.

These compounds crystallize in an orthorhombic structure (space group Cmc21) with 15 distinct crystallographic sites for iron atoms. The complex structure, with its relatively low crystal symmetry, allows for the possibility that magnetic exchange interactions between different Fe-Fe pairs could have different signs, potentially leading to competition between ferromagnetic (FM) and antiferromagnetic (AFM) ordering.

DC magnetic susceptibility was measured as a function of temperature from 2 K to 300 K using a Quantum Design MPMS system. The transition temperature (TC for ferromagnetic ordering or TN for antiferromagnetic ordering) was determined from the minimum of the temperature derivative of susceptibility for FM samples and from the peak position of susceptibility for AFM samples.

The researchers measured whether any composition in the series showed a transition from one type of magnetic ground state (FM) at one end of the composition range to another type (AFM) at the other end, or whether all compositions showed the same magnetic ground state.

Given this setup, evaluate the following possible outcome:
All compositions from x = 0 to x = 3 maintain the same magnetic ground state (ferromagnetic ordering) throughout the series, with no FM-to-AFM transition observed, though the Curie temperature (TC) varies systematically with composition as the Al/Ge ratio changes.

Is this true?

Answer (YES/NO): NO